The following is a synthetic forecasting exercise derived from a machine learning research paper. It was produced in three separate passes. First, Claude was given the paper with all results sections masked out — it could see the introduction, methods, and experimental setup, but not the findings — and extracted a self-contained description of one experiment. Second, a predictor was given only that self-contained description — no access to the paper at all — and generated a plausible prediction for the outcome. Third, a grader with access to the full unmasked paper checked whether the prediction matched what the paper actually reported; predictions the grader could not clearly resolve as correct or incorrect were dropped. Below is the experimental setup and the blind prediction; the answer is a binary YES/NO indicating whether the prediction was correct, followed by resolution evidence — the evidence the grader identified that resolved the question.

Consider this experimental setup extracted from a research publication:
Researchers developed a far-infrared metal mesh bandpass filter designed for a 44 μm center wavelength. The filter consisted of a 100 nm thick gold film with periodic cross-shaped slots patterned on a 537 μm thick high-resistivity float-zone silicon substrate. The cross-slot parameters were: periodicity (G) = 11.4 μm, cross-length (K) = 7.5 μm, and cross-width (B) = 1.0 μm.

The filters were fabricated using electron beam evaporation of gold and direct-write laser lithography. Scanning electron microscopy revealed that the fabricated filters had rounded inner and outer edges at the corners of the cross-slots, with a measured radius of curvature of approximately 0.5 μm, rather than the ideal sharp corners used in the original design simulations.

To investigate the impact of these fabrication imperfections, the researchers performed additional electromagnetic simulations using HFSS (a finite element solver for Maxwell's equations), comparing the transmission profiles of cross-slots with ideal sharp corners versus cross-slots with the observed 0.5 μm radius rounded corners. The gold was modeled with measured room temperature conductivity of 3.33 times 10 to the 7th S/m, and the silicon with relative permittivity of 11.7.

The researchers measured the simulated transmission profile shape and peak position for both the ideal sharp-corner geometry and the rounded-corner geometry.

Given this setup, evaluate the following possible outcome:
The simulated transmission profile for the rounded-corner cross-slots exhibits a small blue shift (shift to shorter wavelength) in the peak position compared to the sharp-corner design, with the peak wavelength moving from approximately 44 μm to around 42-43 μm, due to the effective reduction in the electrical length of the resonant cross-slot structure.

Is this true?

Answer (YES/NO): YES